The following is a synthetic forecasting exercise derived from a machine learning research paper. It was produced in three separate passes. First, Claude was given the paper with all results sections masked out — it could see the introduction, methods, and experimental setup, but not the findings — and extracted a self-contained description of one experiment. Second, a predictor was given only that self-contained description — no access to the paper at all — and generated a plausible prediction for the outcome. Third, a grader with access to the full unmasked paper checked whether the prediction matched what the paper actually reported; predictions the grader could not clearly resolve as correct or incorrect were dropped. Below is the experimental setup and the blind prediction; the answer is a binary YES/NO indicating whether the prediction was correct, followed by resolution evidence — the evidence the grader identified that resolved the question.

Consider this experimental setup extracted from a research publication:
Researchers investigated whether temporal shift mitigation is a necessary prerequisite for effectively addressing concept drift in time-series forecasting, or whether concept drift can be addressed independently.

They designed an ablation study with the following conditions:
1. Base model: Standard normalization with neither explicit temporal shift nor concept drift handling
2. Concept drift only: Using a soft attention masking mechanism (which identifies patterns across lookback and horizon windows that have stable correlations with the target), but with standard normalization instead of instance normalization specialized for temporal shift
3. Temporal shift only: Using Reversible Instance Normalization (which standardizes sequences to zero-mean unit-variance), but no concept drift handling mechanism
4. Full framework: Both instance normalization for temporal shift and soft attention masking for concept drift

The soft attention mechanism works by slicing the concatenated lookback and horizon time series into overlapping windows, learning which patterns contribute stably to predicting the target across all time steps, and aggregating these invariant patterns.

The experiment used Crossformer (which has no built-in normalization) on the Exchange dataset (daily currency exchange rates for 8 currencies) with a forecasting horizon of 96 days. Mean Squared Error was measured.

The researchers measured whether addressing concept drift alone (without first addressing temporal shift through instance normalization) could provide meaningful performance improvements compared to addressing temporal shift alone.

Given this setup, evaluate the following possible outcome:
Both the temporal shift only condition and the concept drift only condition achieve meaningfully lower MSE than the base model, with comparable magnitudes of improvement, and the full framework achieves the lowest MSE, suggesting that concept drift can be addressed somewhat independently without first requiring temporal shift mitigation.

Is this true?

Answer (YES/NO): NO